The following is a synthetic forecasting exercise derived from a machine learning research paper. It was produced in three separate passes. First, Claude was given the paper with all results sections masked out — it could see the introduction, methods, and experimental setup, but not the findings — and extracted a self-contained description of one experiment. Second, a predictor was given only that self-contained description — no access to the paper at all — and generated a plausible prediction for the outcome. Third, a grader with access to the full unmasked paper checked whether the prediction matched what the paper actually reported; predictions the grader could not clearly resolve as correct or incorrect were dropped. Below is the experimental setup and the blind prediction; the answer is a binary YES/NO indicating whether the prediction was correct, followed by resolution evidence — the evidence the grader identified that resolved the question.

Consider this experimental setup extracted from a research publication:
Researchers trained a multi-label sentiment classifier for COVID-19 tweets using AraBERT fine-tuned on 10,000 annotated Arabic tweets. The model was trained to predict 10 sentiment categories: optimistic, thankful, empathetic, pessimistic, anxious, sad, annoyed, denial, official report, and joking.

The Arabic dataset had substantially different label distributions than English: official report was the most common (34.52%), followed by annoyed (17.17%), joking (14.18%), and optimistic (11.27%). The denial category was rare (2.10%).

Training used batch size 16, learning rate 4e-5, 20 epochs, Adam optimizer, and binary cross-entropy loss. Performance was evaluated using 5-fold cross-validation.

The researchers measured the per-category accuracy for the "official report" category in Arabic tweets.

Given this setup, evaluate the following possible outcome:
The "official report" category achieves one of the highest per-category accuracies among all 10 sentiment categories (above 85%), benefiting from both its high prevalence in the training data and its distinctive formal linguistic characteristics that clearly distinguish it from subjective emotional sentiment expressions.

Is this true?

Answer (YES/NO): YES